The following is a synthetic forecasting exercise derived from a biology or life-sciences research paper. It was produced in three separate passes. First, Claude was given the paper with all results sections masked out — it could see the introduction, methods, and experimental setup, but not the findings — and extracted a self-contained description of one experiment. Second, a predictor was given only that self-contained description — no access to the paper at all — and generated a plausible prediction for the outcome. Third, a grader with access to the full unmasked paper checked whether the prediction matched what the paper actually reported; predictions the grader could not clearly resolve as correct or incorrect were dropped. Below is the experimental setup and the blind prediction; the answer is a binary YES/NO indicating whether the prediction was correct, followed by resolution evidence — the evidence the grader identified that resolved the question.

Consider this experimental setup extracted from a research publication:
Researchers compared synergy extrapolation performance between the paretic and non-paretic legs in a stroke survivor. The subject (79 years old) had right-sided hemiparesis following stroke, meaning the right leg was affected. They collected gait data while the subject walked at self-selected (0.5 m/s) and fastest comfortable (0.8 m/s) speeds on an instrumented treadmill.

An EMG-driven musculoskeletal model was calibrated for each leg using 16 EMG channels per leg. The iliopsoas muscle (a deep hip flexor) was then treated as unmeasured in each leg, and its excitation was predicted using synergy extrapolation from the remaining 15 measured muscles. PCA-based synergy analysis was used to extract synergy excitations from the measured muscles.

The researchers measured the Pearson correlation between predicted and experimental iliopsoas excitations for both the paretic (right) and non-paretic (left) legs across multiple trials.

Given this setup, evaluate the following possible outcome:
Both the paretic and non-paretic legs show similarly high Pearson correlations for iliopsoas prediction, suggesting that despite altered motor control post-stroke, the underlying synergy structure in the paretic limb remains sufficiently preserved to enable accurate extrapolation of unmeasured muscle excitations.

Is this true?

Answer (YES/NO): NO